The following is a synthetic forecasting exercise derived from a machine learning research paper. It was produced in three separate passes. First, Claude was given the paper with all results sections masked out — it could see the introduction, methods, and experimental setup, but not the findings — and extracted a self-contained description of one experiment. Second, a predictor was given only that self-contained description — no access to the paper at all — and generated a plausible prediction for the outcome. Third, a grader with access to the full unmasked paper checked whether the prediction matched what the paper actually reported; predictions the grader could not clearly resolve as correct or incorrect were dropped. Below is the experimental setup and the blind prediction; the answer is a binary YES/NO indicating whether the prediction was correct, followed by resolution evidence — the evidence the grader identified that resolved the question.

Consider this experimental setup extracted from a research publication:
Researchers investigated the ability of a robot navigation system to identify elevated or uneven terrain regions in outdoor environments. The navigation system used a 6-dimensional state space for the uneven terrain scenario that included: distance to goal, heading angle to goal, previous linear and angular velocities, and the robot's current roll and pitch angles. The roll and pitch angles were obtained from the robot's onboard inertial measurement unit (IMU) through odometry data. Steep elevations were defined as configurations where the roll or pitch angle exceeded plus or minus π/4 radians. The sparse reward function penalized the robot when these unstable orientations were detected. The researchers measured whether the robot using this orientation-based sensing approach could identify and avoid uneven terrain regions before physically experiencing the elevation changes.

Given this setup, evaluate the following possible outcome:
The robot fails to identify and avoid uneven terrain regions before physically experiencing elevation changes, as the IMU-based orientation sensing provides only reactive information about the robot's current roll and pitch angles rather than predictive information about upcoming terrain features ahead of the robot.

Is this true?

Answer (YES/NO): YES